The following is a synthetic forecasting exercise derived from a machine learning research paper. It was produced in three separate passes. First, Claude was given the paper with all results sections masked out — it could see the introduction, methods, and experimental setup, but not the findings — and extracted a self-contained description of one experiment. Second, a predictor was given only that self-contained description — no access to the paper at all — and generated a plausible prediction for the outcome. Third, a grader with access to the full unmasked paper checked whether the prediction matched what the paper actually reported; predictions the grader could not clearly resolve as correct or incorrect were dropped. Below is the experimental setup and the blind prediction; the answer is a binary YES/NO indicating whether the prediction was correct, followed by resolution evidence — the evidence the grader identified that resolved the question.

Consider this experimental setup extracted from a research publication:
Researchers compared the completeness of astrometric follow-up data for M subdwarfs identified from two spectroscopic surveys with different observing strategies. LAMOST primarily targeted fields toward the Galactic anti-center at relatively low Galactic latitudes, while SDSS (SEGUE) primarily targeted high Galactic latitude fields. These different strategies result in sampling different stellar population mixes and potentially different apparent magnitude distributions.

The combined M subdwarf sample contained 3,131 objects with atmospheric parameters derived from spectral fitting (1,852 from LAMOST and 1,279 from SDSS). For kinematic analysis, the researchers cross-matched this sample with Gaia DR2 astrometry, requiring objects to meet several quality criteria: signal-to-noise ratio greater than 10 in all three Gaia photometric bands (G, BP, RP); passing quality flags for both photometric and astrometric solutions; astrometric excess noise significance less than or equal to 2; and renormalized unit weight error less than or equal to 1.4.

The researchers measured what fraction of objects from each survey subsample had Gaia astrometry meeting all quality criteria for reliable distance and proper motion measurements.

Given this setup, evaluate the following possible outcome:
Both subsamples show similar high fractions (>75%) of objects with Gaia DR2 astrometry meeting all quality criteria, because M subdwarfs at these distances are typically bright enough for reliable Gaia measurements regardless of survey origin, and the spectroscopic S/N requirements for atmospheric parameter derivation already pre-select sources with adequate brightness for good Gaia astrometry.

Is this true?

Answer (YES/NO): NO